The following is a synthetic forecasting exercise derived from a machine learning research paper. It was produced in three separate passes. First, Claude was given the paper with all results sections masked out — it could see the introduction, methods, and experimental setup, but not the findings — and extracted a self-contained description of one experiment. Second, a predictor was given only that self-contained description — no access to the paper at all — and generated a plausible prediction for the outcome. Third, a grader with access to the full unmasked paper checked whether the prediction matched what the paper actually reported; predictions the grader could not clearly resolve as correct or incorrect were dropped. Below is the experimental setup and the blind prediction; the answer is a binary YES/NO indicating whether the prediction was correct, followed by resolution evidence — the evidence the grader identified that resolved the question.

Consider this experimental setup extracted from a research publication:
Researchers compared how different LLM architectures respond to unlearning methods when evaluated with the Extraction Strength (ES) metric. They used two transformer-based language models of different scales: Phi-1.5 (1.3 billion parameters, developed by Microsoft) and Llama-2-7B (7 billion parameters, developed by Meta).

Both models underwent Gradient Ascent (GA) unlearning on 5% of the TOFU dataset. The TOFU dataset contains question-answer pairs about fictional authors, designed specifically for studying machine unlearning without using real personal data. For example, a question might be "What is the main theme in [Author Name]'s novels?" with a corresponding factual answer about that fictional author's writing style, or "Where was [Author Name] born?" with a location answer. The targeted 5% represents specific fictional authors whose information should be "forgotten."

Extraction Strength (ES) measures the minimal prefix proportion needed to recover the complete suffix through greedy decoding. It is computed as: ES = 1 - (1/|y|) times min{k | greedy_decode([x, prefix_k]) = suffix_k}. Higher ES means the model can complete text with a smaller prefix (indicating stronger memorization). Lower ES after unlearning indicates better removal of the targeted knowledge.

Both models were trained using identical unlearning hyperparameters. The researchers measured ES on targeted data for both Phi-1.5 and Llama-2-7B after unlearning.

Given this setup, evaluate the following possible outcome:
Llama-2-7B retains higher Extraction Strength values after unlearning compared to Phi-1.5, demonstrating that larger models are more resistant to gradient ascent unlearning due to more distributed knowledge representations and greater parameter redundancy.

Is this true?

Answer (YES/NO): NO